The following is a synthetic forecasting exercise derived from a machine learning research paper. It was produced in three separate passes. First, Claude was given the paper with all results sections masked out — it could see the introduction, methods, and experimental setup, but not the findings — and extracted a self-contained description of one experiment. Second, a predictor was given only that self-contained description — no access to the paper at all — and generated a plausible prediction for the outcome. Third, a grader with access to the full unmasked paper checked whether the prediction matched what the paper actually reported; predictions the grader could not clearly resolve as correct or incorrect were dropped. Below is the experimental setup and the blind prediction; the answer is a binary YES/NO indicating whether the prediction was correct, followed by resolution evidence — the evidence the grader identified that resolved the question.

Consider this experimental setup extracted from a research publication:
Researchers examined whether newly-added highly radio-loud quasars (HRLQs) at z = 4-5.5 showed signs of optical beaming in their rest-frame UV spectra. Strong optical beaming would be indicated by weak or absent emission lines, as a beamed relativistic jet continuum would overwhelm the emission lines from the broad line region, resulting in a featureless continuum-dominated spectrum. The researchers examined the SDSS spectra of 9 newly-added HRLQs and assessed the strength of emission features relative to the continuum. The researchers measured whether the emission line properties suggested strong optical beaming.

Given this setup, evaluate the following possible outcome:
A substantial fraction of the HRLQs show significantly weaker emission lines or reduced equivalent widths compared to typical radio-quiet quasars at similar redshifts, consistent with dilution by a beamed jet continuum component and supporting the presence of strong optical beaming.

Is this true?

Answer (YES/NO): NO